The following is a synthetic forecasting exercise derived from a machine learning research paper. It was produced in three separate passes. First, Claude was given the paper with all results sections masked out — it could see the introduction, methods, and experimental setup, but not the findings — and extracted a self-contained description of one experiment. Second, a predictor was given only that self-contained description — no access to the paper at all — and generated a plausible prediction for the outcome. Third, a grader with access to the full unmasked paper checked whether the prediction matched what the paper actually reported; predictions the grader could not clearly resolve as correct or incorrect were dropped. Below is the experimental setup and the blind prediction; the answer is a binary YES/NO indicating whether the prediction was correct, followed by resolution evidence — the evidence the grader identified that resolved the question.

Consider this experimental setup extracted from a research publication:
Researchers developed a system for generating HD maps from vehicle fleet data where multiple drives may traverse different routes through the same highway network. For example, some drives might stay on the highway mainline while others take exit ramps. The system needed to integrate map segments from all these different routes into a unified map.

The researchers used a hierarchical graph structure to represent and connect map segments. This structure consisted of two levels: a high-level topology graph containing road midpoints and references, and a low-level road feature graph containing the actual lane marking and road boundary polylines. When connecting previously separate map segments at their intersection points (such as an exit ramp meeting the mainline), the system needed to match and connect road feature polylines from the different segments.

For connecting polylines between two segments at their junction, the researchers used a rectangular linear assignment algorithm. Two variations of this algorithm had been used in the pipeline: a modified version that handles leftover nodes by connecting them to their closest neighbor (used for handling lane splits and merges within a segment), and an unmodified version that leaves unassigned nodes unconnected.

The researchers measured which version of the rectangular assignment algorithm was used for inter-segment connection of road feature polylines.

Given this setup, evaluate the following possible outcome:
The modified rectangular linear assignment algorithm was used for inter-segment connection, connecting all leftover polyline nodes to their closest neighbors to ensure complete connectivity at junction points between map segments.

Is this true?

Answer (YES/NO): NO